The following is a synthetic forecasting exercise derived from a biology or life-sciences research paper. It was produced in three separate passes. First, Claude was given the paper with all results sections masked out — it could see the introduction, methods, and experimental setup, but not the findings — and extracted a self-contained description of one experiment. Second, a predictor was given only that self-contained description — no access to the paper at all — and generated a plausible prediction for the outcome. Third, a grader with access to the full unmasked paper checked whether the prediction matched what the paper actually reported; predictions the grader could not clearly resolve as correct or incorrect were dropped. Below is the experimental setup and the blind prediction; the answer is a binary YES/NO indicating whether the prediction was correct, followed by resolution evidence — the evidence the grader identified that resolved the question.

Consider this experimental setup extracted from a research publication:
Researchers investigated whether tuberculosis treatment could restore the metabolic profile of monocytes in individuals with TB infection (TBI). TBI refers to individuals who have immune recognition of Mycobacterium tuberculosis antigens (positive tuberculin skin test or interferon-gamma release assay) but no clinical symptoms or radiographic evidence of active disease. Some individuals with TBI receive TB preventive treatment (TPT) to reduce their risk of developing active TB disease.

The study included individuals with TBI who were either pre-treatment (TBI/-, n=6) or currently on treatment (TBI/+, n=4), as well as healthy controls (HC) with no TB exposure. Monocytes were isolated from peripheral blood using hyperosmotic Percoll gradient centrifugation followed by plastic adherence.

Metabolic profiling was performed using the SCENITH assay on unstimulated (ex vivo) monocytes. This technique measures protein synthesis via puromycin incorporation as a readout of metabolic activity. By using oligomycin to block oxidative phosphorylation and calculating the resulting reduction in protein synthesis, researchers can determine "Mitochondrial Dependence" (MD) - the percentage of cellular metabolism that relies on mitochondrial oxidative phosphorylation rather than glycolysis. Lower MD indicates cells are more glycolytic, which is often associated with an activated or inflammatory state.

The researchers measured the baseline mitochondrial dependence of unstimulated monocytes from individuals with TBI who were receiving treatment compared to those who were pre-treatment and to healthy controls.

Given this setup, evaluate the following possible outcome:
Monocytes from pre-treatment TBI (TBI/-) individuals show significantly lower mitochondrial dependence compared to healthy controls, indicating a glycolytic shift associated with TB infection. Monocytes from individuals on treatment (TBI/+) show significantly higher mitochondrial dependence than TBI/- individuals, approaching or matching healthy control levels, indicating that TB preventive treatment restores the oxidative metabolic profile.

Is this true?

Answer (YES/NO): YES